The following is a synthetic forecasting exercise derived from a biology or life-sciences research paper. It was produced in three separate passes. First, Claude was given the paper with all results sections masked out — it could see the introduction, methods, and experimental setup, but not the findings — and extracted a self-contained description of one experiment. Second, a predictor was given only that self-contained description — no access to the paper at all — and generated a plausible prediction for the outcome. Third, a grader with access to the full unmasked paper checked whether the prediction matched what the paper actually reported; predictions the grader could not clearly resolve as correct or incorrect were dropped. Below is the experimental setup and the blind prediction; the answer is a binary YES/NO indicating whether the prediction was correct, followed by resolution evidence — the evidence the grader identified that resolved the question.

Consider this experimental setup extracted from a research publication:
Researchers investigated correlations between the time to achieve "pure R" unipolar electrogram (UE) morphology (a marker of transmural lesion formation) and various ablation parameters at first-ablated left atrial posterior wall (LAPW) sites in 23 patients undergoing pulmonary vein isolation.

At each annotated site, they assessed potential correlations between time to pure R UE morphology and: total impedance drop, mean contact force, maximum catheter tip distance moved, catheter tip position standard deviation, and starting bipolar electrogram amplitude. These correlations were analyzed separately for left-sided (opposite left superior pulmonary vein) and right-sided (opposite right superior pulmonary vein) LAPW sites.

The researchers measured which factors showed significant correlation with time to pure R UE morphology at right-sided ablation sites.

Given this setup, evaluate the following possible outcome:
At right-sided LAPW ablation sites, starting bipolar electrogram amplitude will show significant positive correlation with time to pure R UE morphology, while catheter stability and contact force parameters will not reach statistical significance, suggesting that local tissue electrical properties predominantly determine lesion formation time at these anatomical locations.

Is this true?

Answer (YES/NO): NO